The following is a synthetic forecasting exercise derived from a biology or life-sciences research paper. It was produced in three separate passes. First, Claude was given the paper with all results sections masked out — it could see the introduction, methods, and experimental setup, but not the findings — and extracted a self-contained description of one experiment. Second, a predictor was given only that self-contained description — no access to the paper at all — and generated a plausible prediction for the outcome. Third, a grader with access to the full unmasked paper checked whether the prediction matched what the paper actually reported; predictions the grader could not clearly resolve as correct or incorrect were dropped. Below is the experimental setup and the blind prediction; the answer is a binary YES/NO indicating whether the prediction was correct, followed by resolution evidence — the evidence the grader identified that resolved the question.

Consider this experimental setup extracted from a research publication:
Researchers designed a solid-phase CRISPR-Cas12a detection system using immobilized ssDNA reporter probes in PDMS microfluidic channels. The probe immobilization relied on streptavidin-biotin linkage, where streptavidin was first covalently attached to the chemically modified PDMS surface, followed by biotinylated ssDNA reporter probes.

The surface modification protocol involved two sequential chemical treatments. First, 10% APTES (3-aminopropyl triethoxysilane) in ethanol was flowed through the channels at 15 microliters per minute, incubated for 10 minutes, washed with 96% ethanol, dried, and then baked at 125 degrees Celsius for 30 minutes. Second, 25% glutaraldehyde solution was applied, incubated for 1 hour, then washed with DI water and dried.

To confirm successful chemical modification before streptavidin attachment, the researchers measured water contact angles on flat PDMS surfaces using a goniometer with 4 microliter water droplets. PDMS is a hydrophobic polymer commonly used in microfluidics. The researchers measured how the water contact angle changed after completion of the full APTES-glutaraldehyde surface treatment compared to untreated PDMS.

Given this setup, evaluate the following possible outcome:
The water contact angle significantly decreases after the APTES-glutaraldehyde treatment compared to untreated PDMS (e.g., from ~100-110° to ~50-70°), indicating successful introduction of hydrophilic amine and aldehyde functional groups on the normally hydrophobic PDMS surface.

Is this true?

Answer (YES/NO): NO